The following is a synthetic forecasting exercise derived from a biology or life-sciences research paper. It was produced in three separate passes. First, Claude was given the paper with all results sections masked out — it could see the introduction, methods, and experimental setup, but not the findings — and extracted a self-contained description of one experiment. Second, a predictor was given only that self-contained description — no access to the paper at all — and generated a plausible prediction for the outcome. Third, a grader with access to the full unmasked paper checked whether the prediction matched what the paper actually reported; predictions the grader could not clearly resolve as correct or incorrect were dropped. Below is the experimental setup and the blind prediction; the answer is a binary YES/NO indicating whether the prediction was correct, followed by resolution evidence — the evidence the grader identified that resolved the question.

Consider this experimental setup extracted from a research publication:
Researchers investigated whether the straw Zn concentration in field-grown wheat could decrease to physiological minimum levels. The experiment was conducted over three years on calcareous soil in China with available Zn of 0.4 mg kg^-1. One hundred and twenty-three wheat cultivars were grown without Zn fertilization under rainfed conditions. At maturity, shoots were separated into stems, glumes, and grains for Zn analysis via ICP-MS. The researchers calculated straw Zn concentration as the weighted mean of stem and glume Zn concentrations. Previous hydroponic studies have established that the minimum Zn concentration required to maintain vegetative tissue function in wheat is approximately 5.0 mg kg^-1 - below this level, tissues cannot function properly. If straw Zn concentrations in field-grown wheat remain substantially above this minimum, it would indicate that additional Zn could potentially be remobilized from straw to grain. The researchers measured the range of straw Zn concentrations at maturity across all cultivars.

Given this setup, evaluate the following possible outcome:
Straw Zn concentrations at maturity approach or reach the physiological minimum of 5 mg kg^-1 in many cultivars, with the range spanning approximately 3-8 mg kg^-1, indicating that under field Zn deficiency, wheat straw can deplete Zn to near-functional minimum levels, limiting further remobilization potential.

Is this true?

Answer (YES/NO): NO